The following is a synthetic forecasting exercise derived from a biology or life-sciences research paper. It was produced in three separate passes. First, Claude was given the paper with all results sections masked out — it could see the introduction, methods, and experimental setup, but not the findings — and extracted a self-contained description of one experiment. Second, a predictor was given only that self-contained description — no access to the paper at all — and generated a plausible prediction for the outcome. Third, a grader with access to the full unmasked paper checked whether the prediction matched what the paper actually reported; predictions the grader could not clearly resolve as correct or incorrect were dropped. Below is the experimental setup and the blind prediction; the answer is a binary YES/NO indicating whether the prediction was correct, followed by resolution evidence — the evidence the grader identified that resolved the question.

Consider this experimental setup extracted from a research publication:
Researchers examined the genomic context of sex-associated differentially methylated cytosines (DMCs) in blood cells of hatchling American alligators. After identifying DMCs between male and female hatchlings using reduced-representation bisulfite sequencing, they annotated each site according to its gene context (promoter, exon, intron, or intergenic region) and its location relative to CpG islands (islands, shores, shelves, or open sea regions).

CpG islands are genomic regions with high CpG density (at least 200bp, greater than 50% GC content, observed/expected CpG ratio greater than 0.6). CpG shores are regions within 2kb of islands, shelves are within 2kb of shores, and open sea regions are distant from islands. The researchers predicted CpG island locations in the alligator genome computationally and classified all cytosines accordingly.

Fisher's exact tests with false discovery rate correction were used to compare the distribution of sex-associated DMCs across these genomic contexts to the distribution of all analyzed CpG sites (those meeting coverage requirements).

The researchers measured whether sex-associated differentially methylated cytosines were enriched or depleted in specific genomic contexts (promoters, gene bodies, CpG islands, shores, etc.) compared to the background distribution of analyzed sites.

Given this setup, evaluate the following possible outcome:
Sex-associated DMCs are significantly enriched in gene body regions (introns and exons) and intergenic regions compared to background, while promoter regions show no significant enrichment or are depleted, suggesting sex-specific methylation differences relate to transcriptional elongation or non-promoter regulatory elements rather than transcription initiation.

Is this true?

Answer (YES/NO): NO